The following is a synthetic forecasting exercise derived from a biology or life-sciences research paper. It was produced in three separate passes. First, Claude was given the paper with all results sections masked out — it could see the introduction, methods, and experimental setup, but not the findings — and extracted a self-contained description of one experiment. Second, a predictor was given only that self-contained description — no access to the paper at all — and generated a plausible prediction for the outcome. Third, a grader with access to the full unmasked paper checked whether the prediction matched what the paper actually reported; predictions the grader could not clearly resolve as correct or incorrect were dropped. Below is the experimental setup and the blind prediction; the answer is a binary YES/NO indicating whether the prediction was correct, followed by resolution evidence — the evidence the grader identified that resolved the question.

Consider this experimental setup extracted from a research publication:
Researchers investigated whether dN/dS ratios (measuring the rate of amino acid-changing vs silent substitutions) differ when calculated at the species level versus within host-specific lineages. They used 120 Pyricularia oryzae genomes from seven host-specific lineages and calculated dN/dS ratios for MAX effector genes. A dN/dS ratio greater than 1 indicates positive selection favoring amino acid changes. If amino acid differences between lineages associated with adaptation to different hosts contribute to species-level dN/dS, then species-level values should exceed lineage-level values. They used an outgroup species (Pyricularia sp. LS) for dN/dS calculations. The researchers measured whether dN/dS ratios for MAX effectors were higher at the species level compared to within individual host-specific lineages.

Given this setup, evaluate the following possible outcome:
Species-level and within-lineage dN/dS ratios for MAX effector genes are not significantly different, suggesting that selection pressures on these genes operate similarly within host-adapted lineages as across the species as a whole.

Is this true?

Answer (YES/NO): NO